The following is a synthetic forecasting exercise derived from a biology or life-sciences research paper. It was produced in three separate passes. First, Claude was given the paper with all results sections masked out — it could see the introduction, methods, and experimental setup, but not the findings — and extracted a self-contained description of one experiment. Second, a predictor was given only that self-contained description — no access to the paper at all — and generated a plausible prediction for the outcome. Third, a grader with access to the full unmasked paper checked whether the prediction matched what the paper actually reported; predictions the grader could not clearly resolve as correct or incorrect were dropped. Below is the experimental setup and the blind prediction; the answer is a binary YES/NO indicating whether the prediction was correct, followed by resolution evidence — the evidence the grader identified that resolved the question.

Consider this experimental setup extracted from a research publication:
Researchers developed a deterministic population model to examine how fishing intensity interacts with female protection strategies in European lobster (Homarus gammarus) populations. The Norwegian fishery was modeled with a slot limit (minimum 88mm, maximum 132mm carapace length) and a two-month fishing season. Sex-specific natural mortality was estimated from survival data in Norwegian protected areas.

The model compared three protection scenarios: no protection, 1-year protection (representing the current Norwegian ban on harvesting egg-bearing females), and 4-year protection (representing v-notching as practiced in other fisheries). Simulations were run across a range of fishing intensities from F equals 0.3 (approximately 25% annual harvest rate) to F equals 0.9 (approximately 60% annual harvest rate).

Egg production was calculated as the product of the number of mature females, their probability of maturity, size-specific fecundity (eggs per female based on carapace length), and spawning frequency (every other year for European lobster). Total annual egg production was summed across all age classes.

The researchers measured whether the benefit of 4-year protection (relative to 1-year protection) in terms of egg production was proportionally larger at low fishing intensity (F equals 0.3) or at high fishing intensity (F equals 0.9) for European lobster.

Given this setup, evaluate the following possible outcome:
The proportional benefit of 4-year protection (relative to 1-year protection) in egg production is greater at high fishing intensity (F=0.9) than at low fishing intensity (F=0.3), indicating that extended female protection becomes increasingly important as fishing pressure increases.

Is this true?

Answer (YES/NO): YES